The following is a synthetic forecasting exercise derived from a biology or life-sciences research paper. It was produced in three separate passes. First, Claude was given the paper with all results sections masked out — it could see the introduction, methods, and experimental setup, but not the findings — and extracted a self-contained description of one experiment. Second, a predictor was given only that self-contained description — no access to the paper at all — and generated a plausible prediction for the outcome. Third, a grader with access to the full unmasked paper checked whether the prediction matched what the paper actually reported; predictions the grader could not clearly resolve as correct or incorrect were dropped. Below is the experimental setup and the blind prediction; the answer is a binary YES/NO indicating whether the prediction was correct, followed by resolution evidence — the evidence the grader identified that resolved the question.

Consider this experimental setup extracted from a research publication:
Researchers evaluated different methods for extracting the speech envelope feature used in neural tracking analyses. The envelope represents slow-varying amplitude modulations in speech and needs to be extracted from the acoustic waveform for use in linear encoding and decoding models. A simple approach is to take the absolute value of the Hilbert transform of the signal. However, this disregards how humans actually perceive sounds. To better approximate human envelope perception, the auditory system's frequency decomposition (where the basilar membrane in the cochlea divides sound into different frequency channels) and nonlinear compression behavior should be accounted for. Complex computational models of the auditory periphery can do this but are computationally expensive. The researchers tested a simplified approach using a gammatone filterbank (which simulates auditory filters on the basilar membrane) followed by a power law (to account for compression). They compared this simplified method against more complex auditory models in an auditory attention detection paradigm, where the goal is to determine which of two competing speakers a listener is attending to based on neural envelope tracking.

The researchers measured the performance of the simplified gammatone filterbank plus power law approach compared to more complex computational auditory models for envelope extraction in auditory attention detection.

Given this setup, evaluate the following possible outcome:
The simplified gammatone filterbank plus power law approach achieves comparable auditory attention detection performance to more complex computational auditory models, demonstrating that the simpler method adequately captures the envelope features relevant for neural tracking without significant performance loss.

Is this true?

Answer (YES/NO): YES